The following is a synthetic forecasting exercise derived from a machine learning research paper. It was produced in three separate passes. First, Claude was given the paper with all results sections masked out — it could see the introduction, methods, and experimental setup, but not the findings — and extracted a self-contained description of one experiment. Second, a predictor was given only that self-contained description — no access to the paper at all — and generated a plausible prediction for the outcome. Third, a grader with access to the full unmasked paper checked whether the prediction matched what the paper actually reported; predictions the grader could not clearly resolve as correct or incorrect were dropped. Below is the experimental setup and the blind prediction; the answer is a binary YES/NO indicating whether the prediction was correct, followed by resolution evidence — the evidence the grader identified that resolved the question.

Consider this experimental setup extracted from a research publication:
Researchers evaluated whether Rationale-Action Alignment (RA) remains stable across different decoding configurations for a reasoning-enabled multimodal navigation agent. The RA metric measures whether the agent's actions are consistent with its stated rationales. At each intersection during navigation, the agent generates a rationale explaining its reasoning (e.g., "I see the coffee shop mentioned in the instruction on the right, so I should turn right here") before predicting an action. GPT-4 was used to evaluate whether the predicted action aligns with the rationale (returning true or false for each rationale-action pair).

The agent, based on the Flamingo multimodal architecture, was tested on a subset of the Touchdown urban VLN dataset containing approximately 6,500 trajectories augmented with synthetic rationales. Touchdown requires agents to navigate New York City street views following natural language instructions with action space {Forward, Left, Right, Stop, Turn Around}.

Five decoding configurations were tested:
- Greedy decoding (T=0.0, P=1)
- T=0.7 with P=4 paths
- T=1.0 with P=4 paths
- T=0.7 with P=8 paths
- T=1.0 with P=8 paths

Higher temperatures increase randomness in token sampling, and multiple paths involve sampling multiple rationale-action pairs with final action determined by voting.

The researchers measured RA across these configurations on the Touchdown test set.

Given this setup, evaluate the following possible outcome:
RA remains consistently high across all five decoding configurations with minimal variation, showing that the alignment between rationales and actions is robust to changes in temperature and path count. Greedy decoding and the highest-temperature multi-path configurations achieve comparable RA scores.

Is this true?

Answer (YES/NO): NO